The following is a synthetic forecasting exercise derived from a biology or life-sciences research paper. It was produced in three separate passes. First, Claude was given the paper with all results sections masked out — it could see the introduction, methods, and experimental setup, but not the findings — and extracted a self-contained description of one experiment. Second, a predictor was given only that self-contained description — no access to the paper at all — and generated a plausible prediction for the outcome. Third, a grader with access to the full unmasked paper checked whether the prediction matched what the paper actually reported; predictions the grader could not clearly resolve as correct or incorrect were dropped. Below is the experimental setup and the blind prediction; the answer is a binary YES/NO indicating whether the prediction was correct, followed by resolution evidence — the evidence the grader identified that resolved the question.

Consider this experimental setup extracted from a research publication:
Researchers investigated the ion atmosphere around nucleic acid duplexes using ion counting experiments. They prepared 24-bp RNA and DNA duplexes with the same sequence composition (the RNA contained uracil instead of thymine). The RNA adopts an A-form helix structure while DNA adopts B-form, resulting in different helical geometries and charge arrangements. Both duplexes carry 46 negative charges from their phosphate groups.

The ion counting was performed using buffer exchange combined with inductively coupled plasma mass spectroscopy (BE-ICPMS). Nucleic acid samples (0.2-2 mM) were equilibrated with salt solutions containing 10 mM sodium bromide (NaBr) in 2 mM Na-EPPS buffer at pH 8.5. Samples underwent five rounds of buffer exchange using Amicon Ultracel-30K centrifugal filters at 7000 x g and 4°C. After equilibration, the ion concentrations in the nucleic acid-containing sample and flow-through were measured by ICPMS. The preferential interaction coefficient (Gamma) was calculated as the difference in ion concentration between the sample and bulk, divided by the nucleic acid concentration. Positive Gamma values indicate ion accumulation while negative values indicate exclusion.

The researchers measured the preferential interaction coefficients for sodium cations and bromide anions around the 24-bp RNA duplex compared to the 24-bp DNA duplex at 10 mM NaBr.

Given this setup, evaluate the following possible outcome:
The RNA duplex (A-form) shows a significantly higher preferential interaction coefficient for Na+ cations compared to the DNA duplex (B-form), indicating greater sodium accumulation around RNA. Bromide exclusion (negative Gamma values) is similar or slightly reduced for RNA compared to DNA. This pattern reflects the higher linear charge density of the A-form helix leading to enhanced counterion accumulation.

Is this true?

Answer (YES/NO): NO